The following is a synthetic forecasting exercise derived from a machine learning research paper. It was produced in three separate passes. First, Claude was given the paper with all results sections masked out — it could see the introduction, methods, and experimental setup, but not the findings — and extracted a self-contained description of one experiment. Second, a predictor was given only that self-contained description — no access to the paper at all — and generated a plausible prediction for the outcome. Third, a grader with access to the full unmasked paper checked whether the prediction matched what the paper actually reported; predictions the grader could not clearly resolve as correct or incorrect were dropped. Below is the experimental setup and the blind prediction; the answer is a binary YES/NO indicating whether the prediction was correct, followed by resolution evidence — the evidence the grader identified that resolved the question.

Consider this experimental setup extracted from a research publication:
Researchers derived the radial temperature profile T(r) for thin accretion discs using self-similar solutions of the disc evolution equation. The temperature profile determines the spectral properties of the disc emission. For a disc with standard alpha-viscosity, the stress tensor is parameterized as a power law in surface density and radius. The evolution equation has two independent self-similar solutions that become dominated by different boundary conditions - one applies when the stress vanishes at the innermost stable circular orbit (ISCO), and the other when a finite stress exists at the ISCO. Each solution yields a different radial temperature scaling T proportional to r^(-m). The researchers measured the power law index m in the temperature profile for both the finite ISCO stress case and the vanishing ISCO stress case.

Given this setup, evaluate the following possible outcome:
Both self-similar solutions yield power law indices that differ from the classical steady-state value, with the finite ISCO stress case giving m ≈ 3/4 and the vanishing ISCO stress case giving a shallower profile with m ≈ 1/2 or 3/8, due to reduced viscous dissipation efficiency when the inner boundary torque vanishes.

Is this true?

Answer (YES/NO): NO